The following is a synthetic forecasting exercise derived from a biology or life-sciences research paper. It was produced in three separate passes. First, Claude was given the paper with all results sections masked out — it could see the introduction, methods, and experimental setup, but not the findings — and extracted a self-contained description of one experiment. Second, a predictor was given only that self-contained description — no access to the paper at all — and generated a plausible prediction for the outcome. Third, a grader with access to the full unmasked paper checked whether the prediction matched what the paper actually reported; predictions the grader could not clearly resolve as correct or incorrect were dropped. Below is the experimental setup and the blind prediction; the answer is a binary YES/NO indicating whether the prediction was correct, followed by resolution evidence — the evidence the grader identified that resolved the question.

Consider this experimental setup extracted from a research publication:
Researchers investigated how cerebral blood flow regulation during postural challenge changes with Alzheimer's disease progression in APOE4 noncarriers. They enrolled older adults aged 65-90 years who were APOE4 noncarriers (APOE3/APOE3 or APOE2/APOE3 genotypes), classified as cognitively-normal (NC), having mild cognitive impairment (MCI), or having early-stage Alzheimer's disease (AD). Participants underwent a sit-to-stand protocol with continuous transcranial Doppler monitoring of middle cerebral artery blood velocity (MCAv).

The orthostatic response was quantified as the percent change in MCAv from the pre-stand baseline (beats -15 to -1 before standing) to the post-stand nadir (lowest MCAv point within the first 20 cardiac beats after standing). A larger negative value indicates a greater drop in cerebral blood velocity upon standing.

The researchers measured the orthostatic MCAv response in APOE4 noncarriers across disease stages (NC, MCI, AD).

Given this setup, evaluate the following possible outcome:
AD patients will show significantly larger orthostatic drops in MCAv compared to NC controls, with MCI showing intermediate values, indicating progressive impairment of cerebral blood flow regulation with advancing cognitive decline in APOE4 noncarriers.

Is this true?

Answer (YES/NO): NO